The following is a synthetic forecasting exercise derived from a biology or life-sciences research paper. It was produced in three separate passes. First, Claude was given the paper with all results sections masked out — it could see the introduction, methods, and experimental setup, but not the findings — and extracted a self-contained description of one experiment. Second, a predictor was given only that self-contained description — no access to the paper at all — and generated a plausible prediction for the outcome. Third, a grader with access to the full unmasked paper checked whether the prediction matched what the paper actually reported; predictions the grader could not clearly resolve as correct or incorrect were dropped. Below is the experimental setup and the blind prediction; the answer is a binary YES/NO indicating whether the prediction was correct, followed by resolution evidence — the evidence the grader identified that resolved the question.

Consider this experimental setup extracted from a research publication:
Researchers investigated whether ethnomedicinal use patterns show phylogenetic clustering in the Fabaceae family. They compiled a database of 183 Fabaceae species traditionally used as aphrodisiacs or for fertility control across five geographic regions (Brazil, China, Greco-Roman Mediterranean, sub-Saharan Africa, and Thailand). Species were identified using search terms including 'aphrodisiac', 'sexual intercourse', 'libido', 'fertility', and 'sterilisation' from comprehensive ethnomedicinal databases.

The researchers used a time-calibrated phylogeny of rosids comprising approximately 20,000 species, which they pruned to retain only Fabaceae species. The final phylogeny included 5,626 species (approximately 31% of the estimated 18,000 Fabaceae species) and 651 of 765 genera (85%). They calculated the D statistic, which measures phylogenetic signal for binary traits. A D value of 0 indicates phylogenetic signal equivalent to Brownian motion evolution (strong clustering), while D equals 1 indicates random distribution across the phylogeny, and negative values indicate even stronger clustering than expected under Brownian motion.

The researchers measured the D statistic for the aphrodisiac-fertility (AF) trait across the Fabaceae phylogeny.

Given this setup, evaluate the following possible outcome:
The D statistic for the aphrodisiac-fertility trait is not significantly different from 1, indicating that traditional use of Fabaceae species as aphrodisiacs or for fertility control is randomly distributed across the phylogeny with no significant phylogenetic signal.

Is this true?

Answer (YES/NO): NO